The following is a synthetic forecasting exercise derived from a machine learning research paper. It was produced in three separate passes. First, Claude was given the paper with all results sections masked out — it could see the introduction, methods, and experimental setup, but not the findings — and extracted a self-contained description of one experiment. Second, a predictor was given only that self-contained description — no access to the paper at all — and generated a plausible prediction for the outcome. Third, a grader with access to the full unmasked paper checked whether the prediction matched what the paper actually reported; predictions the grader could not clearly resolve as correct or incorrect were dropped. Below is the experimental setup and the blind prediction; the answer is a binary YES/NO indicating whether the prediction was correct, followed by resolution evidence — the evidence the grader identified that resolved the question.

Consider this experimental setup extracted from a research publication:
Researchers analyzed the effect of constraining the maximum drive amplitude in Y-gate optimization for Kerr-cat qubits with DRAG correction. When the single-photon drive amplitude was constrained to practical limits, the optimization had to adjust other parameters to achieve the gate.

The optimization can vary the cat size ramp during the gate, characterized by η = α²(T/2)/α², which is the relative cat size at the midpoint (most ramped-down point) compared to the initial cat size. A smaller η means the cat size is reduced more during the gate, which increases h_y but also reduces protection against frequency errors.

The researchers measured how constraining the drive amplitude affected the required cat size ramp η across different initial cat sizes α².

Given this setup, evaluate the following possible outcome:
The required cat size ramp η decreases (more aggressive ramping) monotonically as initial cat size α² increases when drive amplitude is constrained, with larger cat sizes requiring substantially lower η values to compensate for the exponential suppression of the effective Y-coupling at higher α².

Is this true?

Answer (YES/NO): YES